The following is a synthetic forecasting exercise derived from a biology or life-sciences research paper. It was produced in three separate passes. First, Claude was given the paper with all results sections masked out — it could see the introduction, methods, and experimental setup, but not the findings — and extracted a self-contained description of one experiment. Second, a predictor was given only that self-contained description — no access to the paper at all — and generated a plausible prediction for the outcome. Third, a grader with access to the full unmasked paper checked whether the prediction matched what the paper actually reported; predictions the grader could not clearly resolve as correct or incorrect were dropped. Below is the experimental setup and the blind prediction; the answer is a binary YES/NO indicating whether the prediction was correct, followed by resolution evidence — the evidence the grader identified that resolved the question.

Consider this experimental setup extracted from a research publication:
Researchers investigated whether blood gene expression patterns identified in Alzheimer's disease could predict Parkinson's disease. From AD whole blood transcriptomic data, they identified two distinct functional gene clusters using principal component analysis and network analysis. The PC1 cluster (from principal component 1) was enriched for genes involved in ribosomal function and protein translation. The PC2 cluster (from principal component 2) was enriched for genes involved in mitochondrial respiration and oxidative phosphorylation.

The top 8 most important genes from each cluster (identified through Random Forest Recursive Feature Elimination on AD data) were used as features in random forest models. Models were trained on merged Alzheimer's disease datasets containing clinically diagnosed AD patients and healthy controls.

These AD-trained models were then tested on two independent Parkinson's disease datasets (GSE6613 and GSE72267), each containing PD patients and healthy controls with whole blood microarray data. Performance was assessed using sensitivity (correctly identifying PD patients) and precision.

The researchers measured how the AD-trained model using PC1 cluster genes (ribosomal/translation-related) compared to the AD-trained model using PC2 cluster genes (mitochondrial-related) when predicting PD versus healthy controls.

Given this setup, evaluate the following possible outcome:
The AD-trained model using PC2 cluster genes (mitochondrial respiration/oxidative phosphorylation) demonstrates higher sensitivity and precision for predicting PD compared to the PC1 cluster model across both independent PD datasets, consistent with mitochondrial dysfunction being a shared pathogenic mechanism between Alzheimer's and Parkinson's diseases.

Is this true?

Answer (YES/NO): NO